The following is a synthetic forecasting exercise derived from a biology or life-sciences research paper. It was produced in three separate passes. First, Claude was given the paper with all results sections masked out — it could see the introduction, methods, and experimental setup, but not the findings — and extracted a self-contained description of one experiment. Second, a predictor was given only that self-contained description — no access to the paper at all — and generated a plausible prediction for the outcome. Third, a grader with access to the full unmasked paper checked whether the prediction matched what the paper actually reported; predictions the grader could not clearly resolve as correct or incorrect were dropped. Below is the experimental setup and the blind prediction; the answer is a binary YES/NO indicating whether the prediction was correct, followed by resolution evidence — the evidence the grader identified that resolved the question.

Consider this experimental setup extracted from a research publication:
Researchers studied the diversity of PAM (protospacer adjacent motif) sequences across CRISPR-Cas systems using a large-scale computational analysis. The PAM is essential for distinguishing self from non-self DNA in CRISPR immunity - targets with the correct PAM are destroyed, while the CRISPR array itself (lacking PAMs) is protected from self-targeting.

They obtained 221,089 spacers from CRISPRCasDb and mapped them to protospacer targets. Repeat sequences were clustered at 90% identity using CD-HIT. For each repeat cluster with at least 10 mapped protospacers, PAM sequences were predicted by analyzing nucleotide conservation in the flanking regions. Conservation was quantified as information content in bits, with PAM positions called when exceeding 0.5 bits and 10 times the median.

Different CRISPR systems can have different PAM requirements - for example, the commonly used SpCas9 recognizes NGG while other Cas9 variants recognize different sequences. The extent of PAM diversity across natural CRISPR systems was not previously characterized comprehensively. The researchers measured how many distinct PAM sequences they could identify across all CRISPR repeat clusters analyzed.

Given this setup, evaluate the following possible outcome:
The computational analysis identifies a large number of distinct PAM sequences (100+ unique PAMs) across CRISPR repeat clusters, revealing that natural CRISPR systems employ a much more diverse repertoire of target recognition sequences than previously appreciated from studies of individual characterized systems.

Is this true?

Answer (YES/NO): YES